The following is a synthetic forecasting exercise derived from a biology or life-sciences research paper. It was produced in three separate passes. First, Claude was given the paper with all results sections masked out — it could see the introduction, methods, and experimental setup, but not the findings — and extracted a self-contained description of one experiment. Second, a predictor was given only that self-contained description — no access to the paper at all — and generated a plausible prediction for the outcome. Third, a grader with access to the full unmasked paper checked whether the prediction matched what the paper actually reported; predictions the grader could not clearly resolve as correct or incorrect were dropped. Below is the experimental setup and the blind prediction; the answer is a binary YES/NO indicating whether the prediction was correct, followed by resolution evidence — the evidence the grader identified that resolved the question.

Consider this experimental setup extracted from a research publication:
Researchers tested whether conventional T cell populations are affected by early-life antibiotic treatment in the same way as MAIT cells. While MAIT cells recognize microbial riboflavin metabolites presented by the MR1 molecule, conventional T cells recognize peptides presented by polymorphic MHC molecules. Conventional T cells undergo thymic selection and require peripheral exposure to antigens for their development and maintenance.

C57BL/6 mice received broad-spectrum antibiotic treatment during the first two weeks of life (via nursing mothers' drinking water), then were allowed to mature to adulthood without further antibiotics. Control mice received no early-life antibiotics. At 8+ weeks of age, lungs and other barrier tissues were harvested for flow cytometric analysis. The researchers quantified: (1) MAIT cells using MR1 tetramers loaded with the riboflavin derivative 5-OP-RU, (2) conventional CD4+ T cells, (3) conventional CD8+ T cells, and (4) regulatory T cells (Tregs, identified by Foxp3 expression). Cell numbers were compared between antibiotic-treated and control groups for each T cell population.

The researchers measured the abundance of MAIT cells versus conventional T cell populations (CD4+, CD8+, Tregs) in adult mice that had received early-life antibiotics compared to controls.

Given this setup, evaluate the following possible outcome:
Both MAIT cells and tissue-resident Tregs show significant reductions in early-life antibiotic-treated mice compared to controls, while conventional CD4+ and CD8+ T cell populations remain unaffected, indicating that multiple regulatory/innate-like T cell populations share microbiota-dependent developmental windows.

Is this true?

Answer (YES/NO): NO